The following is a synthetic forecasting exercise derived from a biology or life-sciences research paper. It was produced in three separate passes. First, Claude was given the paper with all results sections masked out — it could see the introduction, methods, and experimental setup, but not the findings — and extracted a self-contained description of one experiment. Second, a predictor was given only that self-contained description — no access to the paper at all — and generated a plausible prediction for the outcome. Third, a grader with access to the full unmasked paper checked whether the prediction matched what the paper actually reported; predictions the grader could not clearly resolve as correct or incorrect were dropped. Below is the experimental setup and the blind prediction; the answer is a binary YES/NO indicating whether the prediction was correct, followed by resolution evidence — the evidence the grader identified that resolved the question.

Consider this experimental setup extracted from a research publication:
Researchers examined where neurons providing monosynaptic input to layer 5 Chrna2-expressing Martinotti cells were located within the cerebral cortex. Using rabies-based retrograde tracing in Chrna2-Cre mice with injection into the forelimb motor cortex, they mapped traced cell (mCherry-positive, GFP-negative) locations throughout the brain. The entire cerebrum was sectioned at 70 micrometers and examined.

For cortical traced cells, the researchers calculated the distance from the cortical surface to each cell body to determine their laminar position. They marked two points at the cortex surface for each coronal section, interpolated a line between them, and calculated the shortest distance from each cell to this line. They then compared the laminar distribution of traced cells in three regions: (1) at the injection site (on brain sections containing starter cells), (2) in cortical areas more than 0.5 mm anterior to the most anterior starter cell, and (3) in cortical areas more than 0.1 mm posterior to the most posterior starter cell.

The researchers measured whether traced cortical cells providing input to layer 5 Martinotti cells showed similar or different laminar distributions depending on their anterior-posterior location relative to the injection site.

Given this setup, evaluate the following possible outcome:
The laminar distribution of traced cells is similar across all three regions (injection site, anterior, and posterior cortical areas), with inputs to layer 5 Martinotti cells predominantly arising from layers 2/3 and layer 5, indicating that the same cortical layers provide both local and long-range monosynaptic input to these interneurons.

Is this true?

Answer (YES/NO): NO